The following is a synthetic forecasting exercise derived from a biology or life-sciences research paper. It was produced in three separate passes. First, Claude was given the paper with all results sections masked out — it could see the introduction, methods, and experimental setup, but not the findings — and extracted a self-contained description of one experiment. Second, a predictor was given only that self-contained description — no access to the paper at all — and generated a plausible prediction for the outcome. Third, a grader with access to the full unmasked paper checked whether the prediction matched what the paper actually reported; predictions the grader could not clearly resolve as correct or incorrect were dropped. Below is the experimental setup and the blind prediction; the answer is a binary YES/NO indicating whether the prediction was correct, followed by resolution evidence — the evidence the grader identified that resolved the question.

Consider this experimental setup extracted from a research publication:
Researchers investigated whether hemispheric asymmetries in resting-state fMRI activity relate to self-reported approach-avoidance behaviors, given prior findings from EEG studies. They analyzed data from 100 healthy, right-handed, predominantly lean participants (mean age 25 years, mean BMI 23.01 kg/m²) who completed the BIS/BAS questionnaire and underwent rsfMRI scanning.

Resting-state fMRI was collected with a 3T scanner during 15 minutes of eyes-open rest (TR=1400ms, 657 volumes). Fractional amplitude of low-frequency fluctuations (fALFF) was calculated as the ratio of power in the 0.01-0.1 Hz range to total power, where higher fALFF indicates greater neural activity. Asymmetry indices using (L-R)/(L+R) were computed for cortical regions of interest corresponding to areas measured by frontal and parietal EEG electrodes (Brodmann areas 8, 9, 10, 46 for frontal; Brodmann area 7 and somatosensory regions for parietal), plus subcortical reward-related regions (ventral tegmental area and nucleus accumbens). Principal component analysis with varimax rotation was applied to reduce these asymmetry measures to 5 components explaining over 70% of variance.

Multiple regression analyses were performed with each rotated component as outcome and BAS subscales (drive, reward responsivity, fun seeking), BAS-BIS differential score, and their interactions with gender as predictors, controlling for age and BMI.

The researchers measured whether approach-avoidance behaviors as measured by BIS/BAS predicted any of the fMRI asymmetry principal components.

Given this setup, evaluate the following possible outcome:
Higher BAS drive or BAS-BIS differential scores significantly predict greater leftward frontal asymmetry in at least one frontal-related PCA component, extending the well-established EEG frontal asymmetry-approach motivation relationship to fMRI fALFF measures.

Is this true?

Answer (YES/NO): NO